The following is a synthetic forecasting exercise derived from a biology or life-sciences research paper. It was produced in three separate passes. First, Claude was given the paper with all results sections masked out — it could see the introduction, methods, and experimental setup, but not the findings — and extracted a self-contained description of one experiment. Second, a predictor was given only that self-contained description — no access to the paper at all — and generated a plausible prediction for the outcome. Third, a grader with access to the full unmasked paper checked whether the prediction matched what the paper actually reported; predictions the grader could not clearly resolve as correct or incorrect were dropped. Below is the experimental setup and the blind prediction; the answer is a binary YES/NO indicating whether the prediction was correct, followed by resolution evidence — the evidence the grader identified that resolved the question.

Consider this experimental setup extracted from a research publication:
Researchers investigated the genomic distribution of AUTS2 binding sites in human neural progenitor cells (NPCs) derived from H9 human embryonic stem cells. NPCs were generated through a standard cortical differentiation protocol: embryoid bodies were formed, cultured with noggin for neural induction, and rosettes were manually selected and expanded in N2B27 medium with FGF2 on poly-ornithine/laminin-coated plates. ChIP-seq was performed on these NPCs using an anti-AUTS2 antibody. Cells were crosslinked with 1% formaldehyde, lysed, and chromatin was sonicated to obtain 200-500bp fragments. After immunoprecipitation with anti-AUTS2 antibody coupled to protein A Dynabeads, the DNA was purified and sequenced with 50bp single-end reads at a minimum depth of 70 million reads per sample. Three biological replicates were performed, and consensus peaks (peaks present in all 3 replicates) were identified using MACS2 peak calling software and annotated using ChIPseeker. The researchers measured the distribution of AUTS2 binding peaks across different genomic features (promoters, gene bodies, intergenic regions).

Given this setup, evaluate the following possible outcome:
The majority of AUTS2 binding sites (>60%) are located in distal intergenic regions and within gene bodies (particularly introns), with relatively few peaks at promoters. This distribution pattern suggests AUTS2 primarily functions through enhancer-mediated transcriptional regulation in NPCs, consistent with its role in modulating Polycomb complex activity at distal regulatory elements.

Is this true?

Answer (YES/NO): NO